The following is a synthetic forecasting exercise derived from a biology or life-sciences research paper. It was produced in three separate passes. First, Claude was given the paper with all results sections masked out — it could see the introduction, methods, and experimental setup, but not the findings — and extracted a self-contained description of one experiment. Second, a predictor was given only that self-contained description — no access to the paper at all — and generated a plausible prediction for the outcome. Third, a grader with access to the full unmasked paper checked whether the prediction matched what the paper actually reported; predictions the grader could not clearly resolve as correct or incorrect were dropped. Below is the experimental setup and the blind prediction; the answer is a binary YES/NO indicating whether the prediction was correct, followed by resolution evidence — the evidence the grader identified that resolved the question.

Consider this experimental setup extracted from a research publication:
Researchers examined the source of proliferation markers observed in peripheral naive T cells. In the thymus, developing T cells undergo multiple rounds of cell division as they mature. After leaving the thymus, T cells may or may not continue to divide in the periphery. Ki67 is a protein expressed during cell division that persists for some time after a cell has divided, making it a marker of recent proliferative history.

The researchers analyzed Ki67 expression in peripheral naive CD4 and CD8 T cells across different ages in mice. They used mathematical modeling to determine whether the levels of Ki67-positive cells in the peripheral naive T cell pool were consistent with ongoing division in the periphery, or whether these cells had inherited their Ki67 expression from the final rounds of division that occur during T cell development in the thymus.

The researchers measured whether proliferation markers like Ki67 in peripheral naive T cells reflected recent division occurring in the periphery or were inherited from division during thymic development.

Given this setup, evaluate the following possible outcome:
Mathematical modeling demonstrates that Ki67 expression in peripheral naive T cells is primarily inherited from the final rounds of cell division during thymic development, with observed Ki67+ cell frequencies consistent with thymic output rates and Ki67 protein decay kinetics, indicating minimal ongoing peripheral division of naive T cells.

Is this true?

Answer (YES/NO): YES